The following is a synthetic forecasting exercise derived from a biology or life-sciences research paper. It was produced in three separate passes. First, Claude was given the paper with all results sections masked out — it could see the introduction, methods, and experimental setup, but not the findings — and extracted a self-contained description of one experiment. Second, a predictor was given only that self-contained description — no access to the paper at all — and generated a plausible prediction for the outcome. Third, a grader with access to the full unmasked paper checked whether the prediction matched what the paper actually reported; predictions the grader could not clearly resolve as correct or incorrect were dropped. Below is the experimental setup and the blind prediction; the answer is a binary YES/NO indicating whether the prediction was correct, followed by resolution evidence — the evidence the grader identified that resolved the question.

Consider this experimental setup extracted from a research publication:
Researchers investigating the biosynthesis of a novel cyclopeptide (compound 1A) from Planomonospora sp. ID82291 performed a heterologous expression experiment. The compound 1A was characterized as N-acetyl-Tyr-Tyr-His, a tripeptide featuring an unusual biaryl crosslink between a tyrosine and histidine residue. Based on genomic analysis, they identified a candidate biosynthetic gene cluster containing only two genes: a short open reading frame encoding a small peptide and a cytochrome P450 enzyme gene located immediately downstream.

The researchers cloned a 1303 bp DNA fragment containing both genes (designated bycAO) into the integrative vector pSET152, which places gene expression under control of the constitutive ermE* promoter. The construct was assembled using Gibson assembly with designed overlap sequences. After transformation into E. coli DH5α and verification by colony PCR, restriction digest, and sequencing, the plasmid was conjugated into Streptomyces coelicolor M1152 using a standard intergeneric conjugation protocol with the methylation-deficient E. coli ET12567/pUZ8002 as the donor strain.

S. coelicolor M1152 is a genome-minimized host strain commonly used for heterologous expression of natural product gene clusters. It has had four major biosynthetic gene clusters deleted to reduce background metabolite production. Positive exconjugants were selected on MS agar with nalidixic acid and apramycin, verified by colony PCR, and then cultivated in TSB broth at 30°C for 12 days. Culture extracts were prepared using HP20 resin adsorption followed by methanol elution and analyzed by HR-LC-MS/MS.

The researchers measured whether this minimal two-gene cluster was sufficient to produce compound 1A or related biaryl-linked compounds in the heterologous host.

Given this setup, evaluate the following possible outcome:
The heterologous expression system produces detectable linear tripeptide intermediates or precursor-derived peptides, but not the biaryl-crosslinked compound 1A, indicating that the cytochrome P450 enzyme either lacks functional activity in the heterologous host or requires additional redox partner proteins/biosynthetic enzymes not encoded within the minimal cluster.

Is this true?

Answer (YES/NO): NO